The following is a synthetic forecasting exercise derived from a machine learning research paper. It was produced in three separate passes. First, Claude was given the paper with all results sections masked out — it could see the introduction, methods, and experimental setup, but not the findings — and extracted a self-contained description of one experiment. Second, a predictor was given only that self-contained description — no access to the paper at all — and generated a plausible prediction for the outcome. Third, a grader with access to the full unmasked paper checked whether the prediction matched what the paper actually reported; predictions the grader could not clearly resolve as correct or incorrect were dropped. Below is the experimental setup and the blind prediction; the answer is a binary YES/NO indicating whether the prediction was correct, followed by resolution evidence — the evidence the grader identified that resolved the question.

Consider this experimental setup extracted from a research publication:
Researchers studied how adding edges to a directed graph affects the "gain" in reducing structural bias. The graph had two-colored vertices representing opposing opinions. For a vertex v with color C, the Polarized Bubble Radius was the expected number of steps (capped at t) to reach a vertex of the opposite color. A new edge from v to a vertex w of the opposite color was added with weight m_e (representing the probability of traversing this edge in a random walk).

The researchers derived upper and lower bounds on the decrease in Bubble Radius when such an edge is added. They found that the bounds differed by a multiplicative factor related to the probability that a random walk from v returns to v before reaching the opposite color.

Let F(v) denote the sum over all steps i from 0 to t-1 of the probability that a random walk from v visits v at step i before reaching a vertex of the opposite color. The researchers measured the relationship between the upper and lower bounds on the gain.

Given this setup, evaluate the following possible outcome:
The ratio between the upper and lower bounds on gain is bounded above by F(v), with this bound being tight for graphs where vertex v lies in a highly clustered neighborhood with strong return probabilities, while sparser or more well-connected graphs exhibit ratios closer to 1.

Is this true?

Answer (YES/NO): NO